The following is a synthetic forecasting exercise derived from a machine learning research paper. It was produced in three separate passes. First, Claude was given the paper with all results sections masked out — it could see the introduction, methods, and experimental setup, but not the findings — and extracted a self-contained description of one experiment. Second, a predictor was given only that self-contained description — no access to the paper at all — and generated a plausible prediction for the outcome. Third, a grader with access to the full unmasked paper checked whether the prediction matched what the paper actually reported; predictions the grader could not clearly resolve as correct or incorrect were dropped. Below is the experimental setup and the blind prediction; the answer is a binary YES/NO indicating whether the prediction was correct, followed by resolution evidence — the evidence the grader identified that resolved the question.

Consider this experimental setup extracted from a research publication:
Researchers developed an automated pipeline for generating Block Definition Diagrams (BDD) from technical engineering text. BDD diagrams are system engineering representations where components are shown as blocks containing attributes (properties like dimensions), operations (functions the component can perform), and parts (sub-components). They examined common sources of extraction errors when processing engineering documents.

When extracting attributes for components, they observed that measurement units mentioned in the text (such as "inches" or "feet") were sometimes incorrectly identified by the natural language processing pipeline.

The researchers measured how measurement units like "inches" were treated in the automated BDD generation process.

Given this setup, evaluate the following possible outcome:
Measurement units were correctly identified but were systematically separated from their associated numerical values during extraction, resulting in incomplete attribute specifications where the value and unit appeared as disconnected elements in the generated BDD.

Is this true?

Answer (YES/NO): NO